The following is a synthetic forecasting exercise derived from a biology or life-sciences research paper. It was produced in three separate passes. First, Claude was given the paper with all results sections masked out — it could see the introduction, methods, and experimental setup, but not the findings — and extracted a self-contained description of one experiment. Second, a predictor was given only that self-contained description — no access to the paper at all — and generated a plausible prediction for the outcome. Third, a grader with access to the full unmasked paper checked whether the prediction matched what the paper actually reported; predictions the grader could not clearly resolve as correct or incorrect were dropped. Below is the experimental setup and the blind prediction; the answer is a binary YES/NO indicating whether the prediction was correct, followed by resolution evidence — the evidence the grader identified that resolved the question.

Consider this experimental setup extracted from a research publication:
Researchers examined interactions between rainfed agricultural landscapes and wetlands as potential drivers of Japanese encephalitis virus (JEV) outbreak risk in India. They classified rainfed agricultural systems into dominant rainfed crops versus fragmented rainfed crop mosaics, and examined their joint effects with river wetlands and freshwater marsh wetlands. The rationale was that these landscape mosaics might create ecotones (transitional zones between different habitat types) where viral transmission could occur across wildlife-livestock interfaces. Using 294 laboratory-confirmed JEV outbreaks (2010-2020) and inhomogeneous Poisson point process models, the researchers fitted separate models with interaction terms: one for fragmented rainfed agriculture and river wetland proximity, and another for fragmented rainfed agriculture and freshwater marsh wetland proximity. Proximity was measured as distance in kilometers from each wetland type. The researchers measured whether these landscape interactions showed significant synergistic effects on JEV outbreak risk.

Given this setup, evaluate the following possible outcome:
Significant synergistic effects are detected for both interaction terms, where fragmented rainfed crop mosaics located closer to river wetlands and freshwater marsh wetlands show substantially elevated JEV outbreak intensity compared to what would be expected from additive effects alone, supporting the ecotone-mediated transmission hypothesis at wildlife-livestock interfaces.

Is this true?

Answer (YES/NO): YES